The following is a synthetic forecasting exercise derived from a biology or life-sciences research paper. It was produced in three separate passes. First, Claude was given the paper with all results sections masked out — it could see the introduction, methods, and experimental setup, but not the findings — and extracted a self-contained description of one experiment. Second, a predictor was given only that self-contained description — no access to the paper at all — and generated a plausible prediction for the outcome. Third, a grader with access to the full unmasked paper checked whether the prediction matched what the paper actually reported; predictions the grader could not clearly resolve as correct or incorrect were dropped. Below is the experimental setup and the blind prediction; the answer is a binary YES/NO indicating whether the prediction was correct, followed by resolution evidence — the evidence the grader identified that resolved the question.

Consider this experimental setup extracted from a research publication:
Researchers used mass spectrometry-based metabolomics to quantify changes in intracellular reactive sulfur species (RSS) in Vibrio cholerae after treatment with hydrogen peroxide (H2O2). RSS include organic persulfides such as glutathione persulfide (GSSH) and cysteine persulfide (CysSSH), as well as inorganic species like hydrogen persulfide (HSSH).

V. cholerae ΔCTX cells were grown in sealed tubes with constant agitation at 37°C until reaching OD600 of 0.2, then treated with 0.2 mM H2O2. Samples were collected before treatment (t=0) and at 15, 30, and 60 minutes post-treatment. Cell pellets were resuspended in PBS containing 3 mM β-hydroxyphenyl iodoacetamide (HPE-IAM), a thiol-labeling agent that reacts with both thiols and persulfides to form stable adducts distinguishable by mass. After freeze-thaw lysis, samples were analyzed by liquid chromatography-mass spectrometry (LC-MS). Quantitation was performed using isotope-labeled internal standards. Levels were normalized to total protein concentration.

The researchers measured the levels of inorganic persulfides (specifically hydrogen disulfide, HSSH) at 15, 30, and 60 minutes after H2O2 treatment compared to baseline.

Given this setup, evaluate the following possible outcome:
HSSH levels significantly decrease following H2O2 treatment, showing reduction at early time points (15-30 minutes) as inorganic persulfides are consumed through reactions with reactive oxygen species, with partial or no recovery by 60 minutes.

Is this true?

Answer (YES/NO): NO